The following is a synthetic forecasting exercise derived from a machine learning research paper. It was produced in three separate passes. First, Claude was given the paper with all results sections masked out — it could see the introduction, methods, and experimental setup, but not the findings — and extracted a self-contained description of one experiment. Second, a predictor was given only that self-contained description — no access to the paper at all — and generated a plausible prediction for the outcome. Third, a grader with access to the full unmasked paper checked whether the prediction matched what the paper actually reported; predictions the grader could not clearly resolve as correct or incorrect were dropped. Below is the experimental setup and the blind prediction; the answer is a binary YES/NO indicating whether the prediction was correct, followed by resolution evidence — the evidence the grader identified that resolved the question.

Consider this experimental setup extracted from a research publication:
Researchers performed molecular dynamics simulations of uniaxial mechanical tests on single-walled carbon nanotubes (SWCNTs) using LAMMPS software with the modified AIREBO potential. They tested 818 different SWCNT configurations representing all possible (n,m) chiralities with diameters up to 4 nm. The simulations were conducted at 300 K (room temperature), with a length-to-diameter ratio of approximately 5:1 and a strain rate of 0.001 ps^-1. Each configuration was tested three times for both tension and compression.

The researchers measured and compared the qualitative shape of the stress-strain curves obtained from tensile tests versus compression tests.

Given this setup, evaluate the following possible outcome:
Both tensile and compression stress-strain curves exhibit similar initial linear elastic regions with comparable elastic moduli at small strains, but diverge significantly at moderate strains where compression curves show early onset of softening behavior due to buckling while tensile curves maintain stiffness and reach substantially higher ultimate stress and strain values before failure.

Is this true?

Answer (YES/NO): NO